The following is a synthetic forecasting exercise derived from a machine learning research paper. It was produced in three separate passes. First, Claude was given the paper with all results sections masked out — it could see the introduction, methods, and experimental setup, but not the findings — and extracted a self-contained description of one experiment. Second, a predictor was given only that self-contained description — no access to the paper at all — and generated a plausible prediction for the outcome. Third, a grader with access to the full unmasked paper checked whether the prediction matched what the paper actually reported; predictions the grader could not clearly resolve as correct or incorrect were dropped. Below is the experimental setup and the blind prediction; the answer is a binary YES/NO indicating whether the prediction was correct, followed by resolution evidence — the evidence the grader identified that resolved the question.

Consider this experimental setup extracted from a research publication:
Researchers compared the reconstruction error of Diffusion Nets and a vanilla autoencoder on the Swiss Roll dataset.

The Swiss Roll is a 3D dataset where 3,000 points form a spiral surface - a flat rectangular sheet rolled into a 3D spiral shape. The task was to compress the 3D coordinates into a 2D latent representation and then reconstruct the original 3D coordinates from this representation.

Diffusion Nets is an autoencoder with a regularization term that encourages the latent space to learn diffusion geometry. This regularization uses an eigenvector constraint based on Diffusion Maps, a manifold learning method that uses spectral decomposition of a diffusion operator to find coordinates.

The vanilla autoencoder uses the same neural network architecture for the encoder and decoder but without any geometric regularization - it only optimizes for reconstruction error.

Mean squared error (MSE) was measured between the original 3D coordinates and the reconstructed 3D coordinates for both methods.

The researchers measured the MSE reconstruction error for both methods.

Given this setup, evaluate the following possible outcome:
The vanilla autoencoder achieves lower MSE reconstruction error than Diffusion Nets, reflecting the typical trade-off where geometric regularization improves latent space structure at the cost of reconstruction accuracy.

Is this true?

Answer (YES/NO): YES